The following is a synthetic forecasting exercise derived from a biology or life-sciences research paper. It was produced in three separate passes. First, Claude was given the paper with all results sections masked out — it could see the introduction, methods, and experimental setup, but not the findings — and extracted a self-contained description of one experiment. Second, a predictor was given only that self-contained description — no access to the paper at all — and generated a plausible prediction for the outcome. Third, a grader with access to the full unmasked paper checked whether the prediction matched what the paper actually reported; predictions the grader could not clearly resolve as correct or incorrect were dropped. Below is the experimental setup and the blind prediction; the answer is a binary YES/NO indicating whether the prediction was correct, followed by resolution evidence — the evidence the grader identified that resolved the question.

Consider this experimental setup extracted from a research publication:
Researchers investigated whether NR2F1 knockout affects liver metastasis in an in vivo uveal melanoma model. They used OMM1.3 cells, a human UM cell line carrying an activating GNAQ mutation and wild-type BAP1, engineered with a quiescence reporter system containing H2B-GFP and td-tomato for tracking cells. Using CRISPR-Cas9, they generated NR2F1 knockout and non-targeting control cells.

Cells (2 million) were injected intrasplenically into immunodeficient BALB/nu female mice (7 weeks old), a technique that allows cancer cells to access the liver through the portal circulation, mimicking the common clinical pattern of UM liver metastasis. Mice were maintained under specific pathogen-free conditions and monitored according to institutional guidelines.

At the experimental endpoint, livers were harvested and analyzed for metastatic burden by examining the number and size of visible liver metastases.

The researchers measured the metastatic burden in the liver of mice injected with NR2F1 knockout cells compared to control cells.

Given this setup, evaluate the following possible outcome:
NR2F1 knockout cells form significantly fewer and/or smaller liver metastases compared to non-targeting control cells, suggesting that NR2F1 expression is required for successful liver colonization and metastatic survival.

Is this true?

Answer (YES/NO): NO